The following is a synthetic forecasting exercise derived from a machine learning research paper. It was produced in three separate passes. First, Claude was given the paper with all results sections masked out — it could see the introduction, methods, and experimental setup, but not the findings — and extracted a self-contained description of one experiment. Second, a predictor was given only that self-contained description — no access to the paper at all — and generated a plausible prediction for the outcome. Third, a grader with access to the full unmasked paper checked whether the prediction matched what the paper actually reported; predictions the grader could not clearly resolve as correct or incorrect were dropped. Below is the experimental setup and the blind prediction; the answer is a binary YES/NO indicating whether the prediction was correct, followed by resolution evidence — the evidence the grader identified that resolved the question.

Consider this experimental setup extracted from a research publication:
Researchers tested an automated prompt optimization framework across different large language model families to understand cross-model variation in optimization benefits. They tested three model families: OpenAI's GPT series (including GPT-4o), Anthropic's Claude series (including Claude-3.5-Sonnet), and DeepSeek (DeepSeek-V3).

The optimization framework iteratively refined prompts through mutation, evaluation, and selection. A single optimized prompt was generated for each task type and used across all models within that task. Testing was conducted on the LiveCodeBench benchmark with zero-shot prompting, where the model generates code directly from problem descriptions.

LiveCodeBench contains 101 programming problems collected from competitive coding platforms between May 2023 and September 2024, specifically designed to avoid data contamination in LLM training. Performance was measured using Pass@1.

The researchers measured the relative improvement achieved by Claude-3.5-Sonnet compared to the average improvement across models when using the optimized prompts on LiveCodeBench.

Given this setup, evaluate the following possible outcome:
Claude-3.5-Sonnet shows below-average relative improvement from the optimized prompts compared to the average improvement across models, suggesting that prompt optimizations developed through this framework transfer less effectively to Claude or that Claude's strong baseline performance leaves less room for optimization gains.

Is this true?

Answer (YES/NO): NO